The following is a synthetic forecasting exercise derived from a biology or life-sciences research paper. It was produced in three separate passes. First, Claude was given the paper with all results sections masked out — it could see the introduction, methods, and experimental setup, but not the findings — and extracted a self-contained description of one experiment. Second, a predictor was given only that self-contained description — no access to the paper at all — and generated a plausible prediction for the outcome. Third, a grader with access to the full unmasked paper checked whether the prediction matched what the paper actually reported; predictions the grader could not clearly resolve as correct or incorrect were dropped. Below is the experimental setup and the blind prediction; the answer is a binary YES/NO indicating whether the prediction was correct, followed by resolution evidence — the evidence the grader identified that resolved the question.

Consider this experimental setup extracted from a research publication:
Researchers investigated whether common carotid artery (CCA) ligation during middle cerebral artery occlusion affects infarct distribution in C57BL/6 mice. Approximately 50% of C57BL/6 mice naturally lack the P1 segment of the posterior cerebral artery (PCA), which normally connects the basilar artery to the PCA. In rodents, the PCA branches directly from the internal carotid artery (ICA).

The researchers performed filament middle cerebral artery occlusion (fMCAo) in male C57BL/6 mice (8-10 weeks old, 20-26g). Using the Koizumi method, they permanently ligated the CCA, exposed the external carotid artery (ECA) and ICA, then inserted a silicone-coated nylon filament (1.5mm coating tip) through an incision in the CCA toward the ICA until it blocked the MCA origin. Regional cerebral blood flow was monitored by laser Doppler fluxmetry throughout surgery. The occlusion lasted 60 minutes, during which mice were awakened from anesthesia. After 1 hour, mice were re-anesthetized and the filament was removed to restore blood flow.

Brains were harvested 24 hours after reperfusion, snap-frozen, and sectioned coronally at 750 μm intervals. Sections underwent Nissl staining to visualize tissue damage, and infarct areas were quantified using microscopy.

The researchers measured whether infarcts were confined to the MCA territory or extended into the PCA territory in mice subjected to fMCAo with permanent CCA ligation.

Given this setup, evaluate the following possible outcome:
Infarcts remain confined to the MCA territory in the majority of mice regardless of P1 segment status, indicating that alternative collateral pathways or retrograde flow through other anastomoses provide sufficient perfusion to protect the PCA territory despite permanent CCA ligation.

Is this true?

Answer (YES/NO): NO